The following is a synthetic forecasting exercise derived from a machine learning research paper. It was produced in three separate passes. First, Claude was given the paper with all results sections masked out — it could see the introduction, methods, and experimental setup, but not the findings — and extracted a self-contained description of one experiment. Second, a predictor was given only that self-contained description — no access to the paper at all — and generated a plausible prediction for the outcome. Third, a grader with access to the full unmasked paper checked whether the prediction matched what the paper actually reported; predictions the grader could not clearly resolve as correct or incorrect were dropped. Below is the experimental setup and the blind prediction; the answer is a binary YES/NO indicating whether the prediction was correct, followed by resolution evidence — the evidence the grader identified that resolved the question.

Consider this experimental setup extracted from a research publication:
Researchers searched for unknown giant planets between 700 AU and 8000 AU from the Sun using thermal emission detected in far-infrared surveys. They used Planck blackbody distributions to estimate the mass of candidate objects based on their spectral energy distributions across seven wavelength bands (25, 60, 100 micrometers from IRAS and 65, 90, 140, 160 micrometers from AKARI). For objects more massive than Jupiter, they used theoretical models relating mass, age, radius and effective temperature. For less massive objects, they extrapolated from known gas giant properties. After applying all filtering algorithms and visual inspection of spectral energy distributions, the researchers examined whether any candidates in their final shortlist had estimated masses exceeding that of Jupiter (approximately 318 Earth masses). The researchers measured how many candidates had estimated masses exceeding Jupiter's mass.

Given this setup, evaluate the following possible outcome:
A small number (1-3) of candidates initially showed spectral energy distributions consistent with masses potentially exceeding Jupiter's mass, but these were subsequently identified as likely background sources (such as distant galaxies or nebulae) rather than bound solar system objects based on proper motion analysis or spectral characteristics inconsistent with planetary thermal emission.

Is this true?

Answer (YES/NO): NO